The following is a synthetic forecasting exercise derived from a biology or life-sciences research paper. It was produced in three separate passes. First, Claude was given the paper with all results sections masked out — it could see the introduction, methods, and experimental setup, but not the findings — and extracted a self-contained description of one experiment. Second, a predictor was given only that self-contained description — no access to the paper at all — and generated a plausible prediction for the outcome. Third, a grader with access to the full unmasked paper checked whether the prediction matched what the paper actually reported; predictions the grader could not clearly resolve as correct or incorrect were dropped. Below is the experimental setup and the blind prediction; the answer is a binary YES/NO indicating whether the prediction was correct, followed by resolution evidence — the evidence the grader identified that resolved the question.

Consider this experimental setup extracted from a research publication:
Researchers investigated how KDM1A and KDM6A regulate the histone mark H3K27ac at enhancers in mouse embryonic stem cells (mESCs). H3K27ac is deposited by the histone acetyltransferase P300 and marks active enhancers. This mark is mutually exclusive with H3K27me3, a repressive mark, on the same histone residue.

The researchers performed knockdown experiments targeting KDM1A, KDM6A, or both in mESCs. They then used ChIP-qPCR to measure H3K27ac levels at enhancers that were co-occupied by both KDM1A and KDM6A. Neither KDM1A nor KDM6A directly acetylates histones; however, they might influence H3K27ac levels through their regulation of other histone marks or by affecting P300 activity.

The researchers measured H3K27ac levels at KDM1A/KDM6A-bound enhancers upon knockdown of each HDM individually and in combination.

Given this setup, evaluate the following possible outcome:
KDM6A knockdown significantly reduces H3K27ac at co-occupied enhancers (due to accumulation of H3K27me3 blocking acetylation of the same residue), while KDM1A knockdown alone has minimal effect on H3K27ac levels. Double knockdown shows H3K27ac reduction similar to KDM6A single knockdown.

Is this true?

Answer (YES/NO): NO